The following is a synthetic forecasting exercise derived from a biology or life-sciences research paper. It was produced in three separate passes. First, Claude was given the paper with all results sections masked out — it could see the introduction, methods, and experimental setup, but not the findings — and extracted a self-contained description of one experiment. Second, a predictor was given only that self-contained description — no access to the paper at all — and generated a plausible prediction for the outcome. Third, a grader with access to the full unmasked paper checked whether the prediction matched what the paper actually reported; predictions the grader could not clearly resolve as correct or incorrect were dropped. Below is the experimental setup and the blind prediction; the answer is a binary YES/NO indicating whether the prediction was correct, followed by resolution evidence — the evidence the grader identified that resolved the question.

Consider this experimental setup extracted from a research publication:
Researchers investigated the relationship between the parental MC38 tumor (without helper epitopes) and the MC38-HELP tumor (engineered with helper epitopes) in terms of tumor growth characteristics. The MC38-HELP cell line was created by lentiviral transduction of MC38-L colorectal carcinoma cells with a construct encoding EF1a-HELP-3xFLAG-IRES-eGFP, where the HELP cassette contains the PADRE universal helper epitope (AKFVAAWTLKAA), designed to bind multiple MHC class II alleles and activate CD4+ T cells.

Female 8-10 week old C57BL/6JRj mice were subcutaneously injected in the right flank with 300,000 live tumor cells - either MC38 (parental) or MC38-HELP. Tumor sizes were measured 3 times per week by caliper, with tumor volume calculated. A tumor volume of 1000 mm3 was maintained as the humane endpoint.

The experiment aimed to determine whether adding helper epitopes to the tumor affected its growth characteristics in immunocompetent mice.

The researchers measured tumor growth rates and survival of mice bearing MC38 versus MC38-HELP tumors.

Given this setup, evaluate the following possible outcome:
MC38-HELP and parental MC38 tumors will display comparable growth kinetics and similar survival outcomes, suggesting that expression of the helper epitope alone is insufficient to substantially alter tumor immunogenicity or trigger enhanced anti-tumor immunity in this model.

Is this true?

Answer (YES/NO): NO